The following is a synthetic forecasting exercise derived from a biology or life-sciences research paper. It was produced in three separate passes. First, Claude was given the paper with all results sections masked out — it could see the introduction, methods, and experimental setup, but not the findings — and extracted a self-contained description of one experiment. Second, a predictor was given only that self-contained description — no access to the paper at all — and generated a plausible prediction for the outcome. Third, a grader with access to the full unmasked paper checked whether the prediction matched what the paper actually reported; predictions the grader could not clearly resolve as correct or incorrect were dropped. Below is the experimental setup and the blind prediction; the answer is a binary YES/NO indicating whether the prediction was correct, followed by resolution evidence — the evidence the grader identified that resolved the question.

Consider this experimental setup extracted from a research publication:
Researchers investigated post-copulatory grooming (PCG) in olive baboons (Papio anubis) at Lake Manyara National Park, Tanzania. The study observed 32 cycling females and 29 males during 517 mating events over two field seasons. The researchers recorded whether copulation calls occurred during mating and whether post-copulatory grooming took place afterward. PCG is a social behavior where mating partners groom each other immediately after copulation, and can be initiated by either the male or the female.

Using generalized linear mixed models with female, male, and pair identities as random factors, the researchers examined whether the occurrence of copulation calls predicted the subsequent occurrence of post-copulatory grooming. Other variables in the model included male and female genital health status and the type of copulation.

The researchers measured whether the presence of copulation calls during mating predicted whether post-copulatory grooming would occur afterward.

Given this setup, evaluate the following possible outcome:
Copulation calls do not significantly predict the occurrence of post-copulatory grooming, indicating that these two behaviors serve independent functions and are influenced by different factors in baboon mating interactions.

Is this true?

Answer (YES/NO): YES